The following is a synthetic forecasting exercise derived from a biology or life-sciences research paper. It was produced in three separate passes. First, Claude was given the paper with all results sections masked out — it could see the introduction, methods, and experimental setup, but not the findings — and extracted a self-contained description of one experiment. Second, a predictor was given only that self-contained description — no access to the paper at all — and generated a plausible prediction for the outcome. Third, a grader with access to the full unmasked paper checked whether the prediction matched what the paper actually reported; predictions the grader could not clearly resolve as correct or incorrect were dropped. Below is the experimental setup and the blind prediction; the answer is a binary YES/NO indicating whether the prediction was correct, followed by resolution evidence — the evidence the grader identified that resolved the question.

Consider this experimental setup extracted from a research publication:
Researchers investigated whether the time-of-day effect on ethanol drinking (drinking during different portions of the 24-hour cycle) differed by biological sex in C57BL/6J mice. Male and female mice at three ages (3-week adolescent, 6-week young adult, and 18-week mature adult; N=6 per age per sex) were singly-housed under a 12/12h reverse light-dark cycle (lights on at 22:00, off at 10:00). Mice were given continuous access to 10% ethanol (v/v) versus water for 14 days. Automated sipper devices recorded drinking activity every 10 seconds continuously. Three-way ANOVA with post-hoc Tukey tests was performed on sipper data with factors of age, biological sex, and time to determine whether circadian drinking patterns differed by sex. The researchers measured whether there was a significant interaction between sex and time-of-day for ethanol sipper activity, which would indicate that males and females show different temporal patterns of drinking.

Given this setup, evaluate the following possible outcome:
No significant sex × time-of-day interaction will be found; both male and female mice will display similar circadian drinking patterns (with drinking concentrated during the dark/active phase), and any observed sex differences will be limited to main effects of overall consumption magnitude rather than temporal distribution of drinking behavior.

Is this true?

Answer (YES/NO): NO